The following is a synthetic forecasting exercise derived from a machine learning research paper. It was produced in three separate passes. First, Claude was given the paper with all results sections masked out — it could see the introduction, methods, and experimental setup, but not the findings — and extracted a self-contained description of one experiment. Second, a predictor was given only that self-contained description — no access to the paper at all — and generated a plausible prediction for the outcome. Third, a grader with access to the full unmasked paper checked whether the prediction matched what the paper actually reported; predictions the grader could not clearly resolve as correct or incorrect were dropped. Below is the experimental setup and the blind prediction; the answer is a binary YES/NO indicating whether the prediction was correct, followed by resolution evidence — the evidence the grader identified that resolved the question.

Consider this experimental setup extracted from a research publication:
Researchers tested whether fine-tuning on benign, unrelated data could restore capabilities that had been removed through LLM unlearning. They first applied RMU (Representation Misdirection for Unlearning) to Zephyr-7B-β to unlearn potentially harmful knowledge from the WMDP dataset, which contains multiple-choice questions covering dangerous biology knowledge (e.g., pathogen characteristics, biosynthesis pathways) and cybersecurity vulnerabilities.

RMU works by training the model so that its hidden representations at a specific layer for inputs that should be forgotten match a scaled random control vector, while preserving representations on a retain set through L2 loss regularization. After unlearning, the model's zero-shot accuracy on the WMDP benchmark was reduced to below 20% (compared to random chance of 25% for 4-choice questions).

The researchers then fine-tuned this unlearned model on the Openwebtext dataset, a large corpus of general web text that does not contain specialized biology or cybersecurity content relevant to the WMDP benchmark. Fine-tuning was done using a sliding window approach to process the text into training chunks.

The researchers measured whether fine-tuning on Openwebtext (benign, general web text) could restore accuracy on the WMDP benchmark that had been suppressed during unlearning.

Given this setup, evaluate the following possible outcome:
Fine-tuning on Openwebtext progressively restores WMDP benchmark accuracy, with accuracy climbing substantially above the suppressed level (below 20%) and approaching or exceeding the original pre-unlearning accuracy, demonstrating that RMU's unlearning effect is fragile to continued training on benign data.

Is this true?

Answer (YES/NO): YES